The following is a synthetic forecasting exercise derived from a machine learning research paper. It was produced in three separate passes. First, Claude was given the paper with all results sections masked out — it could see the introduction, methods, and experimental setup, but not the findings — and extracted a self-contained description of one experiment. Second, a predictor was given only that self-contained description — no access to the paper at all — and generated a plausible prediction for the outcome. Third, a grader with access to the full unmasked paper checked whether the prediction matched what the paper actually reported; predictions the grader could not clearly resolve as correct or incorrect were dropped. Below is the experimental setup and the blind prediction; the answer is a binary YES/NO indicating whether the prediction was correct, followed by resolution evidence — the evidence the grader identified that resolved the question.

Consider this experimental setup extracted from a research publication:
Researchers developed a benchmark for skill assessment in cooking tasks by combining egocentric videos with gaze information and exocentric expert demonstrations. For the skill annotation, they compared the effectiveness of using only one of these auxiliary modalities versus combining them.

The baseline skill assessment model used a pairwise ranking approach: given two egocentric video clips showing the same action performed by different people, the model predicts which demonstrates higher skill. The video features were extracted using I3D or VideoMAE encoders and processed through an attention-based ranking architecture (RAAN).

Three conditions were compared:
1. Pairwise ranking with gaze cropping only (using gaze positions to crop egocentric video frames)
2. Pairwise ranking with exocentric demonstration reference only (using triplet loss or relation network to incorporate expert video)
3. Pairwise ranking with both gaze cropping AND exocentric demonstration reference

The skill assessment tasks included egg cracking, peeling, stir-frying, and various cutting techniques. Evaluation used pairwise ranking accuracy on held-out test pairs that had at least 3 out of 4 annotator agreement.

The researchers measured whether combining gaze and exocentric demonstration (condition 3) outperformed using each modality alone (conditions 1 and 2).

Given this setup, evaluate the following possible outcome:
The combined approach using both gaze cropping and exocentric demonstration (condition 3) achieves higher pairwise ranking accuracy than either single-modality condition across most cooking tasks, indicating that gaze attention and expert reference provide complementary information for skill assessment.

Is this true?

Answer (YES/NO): YES